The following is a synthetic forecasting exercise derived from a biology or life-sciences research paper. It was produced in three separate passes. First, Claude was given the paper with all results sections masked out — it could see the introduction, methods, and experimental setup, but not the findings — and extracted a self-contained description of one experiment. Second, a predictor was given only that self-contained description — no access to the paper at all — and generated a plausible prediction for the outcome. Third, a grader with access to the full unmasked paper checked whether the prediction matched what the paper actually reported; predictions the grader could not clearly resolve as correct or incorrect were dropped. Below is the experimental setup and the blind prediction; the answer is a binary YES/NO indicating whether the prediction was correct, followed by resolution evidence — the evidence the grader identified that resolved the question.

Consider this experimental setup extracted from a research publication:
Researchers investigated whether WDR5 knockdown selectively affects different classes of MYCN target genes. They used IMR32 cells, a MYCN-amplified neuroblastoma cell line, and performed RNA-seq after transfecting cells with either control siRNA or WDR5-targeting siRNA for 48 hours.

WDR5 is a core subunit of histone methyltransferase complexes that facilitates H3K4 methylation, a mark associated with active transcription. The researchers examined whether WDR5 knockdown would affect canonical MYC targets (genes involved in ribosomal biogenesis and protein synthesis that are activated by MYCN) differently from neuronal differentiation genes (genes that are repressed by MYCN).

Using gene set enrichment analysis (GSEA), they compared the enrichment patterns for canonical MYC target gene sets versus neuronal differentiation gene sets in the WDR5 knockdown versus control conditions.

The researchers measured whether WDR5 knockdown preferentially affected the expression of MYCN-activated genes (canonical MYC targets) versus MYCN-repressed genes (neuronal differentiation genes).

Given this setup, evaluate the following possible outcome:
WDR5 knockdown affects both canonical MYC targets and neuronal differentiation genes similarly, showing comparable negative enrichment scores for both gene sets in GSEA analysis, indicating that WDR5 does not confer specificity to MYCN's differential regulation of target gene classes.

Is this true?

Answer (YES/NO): NO